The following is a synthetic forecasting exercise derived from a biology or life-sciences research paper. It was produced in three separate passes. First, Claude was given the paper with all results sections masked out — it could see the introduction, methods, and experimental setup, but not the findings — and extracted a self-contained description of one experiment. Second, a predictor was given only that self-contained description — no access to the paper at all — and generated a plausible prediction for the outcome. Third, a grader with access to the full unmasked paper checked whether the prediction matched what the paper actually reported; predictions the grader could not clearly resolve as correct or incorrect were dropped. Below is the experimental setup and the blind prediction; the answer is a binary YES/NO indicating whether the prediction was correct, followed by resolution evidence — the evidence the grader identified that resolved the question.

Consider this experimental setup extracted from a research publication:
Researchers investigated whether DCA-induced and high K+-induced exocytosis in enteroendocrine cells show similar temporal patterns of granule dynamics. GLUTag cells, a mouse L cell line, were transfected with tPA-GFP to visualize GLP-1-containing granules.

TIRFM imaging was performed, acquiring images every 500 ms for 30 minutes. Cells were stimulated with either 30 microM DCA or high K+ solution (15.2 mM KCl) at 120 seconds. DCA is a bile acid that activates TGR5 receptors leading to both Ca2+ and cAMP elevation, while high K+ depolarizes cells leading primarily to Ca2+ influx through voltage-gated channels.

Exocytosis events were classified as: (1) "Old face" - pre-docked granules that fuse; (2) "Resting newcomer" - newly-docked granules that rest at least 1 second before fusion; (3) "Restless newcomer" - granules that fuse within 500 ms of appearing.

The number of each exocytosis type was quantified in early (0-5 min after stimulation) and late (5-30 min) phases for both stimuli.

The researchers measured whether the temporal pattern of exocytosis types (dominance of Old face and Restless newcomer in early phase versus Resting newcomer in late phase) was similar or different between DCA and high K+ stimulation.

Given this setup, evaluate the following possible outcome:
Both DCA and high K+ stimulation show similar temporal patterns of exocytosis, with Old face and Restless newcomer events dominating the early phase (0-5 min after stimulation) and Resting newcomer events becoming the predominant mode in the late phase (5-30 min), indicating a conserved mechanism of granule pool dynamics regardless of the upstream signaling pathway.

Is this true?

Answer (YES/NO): YES